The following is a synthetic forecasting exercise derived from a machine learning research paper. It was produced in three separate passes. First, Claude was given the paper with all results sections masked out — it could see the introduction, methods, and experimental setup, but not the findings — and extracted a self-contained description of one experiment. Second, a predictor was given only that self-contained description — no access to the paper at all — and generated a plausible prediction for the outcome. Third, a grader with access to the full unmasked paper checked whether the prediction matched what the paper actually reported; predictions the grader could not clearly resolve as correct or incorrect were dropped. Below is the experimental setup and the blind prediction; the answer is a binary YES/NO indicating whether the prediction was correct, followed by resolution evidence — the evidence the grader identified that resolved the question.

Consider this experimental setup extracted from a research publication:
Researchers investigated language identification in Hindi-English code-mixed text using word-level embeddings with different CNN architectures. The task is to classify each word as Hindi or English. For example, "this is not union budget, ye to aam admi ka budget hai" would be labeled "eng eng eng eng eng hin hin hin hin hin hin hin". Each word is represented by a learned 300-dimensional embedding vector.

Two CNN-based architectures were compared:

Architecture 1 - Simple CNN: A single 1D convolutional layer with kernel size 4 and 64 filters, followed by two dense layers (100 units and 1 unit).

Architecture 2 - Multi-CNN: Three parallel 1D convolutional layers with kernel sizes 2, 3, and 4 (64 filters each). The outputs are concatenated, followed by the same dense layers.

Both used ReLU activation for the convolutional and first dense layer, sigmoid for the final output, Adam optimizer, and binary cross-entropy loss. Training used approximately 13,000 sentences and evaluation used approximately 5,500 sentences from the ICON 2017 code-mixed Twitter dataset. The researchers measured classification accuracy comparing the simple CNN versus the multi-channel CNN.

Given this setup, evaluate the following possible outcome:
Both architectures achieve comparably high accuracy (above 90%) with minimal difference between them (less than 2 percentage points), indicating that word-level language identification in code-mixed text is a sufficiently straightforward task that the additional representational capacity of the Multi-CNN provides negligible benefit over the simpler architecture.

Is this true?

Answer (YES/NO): YES